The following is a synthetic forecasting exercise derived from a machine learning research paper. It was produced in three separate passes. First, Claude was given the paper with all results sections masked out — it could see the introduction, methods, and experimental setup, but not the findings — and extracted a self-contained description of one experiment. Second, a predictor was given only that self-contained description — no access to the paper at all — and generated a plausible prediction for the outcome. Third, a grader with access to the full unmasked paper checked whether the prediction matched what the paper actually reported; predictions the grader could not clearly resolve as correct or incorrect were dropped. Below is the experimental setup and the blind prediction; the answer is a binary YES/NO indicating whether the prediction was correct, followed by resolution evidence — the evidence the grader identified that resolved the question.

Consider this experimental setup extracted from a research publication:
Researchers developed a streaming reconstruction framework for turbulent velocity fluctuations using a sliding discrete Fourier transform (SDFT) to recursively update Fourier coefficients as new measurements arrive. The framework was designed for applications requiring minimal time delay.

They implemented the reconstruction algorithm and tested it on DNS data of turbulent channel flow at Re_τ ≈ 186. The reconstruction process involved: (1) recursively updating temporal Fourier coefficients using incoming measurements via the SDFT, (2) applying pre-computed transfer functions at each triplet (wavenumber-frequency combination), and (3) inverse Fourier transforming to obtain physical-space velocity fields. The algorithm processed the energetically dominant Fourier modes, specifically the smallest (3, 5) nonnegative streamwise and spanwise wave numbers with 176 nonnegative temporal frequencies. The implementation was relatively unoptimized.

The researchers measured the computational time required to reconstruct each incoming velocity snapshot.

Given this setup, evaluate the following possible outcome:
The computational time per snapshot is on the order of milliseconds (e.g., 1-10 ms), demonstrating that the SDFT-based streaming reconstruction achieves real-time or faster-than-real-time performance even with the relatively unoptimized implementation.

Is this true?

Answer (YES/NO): NO